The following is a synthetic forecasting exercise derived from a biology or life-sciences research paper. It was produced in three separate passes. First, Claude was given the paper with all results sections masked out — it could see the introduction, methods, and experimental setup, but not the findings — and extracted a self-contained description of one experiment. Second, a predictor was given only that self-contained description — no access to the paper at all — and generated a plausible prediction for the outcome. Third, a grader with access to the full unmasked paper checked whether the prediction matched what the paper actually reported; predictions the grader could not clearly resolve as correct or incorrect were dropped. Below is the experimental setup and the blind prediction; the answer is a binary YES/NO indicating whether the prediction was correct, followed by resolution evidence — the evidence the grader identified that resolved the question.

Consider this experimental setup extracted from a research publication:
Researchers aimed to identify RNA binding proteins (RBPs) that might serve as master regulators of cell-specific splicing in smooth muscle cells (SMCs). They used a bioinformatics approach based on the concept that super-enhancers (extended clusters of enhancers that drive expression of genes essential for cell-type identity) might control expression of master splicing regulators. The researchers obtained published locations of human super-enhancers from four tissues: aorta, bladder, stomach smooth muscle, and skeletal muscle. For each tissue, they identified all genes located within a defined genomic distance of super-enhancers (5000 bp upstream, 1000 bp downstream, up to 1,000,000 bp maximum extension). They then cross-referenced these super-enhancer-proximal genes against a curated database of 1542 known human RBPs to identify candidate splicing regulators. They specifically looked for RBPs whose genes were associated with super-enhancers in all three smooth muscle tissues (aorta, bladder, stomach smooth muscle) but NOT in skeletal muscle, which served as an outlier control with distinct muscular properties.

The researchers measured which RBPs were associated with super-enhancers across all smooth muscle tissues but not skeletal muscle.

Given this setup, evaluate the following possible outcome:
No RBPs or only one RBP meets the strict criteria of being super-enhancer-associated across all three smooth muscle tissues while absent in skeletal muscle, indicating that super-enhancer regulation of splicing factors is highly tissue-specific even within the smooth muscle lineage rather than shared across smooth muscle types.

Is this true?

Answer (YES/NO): NO